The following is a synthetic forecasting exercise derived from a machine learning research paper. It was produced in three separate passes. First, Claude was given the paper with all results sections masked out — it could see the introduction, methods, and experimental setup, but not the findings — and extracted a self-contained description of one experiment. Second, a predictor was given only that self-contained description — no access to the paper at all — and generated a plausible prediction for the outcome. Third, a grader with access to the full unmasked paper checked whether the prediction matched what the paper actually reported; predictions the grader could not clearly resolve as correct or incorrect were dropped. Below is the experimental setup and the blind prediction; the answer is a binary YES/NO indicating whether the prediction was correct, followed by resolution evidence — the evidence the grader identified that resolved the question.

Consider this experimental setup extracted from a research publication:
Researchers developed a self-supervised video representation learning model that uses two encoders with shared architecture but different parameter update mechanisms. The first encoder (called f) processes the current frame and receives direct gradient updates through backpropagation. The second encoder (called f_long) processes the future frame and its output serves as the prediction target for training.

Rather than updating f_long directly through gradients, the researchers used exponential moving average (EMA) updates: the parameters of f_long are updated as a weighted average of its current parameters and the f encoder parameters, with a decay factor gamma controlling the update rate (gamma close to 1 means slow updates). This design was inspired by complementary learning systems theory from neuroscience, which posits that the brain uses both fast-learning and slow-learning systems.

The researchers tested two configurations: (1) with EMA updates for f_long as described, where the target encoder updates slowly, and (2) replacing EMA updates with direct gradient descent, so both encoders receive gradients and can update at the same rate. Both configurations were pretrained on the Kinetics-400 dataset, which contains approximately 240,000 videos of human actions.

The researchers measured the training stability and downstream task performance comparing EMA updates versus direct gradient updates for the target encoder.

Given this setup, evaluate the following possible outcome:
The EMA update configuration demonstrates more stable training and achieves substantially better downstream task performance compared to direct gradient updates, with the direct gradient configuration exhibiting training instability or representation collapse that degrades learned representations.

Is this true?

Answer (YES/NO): YES